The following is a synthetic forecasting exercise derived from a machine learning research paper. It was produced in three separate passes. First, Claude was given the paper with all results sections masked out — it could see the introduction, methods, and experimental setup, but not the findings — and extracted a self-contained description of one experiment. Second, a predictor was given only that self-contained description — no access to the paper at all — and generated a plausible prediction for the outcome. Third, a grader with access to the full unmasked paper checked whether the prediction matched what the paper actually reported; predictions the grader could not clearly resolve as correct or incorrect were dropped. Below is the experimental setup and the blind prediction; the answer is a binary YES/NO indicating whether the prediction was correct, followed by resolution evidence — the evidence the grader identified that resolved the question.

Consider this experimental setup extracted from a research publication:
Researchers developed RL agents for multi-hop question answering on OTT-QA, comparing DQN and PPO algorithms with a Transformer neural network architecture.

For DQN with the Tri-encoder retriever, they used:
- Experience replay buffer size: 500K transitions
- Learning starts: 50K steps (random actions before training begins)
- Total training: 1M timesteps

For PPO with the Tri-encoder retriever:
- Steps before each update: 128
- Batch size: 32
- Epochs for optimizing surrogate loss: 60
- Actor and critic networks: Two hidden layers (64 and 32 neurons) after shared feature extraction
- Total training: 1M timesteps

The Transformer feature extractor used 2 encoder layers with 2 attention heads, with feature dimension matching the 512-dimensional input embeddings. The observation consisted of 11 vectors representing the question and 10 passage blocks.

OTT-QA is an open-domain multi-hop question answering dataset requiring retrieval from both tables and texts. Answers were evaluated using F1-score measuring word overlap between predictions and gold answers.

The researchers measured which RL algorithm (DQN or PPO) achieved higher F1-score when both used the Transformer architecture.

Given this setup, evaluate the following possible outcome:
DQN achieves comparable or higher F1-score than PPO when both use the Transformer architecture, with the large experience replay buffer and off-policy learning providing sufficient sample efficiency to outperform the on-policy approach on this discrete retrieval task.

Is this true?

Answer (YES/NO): YES